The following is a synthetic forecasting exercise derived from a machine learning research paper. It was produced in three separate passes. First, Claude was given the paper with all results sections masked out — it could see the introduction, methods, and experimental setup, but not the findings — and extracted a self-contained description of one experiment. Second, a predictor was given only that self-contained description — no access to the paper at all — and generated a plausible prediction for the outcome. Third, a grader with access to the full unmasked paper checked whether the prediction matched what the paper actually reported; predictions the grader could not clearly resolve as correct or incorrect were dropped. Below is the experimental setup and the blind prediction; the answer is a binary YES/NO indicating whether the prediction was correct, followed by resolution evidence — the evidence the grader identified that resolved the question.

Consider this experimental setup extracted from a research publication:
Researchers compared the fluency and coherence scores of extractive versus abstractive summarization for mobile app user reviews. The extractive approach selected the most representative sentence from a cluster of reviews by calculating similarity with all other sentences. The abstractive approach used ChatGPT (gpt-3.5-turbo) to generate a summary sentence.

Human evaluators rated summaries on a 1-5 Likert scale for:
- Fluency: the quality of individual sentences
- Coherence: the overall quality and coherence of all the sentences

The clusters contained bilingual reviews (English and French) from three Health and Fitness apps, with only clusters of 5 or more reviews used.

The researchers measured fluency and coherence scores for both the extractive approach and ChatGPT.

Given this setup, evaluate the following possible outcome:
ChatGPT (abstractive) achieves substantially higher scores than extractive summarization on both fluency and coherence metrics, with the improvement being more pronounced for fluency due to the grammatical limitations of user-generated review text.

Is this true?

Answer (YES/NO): NO